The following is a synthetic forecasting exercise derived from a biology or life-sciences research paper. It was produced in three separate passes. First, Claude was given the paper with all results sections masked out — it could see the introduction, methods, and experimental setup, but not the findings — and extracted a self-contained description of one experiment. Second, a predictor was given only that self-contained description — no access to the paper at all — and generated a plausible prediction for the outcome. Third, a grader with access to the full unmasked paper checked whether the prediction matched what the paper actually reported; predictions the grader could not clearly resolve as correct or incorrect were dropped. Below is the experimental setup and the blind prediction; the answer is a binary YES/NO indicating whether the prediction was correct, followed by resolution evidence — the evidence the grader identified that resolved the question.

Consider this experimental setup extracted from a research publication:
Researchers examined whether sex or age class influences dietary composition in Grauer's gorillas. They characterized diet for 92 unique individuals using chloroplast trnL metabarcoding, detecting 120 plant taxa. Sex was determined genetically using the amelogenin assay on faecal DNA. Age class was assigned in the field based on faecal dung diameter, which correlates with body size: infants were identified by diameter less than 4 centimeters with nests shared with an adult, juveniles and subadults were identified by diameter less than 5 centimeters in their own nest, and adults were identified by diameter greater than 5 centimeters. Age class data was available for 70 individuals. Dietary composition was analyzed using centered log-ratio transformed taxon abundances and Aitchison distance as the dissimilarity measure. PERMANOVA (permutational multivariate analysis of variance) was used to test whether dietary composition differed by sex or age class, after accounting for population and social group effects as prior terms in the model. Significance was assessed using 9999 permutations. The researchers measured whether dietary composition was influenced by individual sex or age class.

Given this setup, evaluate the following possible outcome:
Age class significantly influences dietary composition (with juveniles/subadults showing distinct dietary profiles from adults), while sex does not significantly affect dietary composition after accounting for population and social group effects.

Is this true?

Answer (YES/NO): NO